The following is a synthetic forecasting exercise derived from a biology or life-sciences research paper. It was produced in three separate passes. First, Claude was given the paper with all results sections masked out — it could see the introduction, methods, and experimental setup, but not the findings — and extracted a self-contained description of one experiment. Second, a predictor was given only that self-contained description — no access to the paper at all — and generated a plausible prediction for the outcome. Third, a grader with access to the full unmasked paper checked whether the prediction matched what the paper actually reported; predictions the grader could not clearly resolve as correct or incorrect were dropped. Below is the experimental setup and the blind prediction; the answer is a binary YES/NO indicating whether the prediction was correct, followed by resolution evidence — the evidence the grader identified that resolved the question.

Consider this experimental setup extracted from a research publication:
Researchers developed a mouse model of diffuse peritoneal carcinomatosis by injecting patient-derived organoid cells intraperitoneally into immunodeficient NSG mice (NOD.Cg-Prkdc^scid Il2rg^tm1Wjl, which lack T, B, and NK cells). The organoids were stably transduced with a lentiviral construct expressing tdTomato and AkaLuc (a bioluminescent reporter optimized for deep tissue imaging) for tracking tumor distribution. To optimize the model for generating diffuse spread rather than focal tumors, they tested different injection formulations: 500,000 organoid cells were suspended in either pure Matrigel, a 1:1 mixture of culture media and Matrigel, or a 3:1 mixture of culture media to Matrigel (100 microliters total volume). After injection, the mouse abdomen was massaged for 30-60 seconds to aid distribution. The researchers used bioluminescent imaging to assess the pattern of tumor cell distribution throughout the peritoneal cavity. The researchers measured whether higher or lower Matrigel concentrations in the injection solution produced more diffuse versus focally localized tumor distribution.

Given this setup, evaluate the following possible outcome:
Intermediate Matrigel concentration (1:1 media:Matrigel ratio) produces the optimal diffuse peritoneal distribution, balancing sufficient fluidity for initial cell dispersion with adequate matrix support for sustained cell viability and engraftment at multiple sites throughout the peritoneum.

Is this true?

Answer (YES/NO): NO